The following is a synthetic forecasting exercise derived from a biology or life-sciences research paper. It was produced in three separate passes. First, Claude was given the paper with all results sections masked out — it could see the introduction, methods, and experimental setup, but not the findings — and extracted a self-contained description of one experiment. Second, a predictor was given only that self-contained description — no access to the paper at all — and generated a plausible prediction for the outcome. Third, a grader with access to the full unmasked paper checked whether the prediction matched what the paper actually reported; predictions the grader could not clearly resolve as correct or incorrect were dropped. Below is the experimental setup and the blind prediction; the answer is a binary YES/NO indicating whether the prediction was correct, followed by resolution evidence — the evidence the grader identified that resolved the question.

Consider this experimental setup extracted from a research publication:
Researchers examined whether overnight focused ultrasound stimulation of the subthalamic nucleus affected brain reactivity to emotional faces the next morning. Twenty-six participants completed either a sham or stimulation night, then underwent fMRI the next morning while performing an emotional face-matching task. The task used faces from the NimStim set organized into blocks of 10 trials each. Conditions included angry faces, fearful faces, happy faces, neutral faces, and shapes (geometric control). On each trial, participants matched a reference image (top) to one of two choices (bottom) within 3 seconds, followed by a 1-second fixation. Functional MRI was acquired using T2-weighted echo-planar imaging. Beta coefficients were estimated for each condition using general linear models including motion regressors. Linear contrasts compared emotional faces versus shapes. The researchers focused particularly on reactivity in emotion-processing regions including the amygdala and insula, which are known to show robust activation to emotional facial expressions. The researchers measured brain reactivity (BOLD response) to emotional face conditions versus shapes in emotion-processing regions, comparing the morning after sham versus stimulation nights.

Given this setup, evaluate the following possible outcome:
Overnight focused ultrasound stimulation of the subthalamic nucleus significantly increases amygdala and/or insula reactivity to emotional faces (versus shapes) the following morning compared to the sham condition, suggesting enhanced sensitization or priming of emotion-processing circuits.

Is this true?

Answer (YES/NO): NO